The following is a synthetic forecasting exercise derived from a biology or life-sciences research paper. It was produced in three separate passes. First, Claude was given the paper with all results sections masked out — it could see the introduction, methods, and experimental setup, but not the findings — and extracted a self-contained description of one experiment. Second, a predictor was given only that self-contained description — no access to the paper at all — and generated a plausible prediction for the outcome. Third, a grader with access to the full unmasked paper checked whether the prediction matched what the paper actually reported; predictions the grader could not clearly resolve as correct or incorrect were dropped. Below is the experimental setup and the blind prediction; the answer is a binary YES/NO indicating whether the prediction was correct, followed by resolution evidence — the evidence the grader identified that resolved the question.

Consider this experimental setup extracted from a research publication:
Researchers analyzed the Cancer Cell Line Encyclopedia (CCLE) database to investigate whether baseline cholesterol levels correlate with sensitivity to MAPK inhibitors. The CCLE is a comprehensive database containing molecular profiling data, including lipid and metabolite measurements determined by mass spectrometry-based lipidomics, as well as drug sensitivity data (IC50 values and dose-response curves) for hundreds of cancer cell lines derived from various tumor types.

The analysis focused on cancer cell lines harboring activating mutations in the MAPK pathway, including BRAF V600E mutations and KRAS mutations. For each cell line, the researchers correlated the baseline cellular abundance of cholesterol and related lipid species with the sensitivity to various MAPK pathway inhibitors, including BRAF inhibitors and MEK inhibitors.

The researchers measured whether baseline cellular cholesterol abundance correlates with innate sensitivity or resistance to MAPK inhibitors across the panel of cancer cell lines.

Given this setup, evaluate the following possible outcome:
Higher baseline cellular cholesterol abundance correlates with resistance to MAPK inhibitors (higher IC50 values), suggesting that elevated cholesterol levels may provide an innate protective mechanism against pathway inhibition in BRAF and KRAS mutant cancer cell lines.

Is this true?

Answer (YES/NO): YES